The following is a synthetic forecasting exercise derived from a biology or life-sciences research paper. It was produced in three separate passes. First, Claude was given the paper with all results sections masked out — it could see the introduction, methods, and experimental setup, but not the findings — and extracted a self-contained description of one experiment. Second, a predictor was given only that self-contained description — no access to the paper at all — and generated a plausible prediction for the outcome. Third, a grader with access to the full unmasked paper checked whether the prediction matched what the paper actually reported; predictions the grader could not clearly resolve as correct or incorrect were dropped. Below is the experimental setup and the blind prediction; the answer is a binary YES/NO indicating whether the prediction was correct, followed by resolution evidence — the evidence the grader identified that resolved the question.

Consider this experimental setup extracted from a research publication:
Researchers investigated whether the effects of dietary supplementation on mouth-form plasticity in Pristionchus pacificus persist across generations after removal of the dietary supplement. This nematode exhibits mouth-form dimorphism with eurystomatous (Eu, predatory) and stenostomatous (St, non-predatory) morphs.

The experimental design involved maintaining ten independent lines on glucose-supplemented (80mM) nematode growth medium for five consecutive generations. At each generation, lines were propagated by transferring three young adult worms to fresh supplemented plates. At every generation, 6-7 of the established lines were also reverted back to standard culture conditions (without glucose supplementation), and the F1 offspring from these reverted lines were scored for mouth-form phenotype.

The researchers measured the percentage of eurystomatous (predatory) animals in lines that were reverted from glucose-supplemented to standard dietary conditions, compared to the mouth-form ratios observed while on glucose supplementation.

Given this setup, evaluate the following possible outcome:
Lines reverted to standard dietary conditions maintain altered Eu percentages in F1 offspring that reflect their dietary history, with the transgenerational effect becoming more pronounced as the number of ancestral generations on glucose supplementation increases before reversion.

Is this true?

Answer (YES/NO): NO